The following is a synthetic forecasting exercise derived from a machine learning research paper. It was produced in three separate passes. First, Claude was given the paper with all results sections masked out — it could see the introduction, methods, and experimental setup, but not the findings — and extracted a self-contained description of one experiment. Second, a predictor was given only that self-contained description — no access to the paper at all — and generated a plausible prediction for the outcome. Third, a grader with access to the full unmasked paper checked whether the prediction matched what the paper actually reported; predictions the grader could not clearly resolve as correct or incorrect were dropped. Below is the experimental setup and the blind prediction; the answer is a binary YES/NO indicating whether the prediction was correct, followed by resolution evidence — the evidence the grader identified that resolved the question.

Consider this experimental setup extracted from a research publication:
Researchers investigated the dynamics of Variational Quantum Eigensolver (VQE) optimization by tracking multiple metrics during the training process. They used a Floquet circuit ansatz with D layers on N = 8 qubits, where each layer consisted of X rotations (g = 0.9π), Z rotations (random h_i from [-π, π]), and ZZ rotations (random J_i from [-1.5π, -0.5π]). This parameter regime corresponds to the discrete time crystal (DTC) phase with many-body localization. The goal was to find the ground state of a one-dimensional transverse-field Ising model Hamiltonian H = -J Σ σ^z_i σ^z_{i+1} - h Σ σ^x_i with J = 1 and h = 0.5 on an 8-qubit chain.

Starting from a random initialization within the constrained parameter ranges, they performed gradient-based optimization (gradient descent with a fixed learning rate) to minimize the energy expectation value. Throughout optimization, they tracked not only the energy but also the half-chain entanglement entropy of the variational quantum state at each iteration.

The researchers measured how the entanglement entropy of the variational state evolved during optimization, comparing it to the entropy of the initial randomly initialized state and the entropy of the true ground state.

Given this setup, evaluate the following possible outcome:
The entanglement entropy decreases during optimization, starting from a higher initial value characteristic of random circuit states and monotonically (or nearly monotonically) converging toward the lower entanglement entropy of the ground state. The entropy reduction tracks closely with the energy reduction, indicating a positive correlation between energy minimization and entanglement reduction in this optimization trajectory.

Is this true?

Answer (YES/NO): NO